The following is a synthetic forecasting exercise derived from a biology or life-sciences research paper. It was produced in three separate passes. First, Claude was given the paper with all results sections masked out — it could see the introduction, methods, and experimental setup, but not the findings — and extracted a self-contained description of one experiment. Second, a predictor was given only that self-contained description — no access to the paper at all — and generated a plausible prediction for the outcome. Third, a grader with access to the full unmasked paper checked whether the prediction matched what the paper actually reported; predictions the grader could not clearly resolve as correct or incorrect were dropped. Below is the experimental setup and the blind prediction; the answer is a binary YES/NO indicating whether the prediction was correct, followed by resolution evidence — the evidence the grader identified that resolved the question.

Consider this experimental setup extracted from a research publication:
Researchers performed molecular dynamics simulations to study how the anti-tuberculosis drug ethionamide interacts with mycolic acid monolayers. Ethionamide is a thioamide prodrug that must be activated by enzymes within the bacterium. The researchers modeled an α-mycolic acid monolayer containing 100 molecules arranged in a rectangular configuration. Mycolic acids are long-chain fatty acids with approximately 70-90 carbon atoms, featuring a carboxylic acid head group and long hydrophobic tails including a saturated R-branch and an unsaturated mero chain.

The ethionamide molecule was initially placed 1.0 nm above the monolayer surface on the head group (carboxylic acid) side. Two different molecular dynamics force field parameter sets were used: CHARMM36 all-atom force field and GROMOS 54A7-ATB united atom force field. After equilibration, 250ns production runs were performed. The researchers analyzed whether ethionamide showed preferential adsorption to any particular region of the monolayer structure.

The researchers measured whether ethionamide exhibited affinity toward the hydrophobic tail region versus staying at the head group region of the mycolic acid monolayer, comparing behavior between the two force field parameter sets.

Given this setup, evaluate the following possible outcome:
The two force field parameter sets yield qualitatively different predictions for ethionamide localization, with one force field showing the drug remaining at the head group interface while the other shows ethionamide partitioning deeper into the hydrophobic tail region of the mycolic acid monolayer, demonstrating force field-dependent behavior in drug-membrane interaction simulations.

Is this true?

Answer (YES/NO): YES